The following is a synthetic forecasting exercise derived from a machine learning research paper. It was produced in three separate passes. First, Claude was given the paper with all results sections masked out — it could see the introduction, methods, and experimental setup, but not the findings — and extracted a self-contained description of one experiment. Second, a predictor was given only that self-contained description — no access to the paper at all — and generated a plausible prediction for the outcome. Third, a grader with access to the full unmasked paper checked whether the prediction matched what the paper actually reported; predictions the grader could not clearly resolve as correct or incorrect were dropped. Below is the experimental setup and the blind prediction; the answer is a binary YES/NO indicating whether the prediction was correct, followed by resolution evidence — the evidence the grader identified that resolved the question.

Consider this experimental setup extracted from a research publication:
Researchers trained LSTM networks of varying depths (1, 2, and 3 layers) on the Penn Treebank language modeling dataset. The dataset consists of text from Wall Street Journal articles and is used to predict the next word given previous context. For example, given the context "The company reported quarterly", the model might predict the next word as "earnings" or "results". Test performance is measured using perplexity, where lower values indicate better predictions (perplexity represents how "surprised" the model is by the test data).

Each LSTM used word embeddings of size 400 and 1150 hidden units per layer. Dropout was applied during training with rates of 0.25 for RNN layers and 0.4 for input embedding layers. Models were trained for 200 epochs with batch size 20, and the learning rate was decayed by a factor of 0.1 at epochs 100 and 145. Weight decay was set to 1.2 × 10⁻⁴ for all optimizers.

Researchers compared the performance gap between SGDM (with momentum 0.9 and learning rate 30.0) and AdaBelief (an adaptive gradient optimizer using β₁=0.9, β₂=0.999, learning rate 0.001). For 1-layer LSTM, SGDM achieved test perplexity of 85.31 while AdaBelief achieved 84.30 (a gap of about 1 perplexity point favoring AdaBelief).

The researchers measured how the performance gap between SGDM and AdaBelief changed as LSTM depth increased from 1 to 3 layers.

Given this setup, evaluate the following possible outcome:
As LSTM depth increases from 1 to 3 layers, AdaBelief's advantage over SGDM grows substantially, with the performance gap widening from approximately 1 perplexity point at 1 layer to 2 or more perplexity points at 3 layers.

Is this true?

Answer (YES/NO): NO